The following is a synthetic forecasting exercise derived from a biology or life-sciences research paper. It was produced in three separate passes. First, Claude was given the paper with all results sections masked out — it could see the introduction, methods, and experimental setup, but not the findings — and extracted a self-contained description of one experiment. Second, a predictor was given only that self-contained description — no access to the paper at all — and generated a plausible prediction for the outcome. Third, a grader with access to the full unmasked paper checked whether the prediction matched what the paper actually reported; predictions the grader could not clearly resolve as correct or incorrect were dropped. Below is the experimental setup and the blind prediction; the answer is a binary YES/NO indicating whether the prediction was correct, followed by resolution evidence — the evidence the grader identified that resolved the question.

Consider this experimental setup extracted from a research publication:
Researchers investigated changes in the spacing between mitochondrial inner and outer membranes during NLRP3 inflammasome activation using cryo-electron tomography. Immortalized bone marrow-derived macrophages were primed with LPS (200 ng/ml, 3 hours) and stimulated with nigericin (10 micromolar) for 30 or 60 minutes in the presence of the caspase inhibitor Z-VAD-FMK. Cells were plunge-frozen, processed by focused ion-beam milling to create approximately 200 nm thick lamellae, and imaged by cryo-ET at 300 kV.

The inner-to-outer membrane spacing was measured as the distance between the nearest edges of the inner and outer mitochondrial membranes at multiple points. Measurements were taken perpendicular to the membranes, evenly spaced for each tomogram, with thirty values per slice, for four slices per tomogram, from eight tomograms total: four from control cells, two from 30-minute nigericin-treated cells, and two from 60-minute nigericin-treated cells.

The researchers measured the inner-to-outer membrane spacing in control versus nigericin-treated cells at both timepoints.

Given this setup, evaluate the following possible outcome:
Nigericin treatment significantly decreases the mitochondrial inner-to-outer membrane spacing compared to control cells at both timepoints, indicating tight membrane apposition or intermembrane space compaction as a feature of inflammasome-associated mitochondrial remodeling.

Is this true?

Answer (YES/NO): NO